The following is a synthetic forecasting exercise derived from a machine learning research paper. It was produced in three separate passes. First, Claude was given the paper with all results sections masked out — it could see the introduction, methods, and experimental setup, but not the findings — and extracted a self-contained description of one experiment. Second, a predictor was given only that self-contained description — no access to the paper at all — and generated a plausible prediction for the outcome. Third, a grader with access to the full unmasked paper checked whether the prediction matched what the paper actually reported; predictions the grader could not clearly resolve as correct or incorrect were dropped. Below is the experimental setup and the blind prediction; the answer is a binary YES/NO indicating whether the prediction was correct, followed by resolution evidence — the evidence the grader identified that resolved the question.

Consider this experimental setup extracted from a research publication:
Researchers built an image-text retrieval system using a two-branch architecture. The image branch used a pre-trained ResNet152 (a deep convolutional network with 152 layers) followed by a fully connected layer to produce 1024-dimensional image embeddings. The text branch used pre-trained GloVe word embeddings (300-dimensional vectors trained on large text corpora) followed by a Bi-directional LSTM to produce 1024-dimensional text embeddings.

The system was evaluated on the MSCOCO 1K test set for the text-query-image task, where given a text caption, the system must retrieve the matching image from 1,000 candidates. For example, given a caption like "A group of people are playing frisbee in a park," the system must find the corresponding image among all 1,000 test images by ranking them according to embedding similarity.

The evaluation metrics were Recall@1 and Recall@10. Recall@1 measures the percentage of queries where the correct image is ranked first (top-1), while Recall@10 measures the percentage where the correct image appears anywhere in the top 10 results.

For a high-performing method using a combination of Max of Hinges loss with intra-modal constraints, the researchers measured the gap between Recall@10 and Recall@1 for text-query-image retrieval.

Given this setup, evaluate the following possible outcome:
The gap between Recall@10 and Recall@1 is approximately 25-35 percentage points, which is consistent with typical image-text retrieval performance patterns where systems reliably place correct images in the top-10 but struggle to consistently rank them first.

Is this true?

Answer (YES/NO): NO